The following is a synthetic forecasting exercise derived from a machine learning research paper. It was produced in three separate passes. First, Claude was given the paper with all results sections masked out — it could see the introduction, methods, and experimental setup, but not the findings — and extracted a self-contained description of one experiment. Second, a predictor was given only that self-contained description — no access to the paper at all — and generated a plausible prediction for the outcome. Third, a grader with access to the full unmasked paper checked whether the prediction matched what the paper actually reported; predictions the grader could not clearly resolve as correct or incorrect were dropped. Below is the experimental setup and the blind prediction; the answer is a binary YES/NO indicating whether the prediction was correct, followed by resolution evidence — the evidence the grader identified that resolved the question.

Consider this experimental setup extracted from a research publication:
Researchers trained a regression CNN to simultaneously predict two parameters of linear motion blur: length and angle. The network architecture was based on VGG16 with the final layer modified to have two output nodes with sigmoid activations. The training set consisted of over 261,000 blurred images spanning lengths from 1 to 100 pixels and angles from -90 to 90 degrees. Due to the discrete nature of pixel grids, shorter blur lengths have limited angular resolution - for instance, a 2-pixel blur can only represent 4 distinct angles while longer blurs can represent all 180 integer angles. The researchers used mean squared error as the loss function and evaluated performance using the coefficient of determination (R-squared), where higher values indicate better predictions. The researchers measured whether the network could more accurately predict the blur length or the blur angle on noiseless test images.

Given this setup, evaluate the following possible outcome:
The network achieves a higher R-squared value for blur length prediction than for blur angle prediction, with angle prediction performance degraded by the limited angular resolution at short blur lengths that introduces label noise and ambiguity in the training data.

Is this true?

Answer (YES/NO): NO